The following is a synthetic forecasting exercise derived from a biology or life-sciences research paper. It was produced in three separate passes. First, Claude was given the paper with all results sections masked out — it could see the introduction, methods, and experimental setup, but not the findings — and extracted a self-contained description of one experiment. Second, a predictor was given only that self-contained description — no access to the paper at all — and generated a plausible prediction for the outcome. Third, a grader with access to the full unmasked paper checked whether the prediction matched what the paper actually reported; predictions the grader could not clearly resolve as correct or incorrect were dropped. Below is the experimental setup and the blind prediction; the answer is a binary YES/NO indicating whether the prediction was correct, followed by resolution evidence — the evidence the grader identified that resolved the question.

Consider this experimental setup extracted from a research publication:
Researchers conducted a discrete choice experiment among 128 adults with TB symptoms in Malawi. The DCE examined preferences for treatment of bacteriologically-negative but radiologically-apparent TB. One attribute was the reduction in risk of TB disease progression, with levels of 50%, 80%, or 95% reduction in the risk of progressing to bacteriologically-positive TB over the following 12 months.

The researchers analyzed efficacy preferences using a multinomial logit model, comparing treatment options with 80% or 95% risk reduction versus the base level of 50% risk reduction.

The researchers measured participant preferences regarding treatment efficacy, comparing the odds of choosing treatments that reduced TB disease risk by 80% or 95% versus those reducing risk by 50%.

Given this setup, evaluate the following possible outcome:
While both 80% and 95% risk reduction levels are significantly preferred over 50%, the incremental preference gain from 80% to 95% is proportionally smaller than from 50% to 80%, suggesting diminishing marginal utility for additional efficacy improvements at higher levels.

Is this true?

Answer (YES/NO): NO